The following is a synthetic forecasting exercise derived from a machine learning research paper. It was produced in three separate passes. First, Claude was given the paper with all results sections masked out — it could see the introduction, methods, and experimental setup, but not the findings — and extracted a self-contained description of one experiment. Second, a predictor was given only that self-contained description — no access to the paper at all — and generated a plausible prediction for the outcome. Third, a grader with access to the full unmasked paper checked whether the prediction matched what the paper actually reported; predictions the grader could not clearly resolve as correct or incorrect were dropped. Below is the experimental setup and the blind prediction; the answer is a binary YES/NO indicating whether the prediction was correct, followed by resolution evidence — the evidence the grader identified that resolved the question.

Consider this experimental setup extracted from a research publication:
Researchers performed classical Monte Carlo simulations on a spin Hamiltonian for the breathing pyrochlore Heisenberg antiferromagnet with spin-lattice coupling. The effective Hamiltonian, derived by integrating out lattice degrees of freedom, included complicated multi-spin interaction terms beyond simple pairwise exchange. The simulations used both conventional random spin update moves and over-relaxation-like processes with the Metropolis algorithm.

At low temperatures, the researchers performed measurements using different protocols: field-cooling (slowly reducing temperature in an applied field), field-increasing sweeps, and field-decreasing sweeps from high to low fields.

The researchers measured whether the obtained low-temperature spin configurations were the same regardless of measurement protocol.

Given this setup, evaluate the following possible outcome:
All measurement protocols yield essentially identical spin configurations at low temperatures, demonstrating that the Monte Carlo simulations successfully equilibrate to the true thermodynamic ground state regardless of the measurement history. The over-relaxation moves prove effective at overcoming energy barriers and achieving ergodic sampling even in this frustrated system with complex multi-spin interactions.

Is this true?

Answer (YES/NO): NO